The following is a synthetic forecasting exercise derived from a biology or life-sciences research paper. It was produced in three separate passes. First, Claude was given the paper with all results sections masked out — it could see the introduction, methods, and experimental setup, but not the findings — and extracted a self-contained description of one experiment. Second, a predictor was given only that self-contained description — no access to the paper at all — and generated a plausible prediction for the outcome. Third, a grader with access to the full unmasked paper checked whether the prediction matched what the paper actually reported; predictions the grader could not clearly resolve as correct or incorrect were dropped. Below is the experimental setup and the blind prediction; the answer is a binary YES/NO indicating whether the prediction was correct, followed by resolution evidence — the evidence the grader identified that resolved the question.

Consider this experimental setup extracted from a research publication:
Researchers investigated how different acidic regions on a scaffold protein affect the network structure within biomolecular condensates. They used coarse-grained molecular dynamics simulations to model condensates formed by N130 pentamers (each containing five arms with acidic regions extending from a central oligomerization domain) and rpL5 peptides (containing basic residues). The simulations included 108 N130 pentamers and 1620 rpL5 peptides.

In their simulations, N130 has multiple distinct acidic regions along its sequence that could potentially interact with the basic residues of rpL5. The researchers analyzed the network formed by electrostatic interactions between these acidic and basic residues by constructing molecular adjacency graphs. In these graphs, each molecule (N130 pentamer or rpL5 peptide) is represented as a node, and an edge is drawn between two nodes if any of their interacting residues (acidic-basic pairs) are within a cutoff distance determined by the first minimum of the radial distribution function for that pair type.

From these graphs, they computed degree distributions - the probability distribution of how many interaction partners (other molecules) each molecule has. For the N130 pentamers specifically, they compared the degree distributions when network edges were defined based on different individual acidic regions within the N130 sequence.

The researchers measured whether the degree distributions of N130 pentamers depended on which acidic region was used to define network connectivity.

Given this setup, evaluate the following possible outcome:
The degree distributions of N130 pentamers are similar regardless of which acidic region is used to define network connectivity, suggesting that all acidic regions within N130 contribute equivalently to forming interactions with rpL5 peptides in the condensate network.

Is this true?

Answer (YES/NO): NO